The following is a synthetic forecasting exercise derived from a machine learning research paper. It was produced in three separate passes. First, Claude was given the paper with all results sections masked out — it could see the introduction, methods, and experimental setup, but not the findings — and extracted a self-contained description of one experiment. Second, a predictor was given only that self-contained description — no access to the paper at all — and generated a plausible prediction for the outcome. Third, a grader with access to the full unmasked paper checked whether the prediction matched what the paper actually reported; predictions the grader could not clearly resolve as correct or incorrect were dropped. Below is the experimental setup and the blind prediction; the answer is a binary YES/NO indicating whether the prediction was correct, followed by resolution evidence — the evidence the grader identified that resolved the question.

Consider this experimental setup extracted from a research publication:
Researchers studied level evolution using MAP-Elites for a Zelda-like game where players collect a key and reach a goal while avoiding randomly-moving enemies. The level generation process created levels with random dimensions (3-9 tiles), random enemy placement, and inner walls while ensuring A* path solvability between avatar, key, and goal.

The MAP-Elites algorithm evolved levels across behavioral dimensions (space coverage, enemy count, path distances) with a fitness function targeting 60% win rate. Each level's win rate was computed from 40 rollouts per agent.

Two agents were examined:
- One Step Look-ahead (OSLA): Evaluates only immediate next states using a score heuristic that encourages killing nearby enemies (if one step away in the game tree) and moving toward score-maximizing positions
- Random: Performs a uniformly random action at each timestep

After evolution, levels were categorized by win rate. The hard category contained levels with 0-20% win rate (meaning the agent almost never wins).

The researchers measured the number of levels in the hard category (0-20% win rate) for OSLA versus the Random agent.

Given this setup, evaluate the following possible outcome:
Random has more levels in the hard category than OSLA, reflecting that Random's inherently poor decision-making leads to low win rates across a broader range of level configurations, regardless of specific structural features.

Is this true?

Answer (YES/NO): NO